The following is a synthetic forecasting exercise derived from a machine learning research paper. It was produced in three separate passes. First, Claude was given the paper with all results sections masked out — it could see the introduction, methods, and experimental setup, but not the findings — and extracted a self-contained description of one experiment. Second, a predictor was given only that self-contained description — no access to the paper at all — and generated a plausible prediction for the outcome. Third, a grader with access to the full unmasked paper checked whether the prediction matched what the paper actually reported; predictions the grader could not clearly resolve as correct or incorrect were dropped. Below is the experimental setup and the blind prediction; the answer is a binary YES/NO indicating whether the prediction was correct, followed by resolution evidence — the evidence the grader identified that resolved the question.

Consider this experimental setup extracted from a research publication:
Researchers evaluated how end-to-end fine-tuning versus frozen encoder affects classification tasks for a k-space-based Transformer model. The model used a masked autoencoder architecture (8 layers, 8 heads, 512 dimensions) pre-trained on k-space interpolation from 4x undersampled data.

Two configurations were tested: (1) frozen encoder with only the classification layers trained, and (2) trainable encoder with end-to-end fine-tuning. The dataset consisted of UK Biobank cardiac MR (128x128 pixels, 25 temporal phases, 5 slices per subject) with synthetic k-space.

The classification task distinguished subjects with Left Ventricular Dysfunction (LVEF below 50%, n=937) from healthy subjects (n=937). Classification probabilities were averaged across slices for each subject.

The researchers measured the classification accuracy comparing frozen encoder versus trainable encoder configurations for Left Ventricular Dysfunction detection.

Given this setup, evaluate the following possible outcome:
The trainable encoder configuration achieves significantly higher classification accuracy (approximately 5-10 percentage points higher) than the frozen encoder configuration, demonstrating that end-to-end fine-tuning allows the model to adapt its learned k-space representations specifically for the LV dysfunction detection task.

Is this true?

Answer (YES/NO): YES